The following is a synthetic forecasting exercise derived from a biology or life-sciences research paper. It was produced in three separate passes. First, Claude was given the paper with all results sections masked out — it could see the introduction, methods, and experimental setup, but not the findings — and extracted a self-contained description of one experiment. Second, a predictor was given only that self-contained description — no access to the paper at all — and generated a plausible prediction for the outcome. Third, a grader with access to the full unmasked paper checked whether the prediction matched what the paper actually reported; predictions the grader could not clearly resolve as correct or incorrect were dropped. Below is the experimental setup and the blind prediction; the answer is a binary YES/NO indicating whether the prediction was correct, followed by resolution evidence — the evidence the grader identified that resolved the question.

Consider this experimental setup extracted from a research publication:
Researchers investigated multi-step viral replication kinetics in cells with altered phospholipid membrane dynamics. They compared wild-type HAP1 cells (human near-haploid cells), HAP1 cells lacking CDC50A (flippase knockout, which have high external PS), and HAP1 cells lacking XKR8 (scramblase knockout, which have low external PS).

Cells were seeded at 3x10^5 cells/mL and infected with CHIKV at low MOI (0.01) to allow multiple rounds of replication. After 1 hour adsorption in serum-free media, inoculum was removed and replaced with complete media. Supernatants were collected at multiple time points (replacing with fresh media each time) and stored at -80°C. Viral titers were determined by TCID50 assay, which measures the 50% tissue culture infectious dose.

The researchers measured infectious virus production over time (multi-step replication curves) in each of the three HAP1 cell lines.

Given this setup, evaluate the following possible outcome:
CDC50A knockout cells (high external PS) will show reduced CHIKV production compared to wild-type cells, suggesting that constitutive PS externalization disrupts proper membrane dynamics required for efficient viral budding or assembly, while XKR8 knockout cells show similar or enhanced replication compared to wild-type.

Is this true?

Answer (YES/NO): NO